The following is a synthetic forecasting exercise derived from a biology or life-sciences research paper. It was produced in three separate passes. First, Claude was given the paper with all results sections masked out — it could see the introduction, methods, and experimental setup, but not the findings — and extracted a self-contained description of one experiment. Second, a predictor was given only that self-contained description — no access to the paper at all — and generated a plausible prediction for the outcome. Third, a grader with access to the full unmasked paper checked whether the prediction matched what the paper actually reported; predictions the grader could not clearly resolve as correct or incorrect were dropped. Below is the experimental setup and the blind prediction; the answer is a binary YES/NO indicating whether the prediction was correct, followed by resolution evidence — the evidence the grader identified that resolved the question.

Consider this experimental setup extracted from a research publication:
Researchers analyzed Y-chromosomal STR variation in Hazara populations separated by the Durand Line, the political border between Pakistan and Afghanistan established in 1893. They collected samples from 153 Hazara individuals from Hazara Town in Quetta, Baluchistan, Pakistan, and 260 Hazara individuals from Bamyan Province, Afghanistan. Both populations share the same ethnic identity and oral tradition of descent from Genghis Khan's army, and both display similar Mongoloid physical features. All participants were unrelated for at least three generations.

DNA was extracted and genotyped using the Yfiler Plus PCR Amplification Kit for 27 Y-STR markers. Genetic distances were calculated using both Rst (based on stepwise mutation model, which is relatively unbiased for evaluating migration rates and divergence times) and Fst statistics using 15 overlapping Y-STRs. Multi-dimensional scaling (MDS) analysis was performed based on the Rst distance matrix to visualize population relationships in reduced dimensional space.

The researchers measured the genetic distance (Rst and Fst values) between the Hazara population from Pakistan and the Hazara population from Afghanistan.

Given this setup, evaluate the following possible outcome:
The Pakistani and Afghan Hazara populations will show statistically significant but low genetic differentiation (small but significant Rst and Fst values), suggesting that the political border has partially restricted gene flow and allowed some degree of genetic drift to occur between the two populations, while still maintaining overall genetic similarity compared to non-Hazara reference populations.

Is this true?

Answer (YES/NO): NO